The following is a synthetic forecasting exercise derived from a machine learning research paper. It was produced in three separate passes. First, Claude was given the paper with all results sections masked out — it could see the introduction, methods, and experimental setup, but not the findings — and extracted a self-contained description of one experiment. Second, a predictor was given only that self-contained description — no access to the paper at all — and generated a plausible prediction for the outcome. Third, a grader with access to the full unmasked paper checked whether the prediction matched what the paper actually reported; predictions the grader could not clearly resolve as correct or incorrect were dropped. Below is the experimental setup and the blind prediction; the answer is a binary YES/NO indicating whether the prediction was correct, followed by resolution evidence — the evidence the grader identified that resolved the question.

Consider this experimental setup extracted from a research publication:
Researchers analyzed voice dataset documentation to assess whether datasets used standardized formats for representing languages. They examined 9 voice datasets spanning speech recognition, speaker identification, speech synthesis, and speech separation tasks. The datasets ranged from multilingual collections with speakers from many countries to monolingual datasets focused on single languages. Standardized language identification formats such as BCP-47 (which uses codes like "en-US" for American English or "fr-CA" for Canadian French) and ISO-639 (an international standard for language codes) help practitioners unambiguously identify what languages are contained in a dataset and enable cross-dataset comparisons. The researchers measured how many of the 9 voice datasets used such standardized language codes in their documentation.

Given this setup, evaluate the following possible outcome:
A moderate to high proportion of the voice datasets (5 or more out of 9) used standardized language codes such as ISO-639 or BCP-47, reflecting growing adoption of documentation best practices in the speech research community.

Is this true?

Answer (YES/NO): YES